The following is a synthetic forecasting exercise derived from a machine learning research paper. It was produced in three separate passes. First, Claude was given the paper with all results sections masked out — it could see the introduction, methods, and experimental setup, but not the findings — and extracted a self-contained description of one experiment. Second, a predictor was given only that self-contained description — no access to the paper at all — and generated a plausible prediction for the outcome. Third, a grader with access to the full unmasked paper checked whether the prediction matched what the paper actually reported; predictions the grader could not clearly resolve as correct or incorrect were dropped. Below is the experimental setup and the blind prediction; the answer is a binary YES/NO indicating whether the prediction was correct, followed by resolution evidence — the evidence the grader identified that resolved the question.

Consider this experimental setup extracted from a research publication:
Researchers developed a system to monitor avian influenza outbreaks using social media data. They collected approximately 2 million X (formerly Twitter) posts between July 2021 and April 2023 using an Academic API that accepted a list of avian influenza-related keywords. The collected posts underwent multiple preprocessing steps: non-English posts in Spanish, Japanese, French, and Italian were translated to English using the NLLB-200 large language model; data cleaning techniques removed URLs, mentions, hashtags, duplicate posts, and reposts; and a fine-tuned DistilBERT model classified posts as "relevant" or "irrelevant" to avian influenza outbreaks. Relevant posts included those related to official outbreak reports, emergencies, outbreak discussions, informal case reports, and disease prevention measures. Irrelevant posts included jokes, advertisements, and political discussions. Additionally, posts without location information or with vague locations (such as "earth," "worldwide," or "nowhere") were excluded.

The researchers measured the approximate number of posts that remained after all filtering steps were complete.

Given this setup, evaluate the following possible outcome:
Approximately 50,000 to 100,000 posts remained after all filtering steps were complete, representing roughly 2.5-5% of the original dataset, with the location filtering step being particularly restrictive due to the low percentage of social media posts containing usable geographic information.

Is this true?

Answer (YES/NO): NO